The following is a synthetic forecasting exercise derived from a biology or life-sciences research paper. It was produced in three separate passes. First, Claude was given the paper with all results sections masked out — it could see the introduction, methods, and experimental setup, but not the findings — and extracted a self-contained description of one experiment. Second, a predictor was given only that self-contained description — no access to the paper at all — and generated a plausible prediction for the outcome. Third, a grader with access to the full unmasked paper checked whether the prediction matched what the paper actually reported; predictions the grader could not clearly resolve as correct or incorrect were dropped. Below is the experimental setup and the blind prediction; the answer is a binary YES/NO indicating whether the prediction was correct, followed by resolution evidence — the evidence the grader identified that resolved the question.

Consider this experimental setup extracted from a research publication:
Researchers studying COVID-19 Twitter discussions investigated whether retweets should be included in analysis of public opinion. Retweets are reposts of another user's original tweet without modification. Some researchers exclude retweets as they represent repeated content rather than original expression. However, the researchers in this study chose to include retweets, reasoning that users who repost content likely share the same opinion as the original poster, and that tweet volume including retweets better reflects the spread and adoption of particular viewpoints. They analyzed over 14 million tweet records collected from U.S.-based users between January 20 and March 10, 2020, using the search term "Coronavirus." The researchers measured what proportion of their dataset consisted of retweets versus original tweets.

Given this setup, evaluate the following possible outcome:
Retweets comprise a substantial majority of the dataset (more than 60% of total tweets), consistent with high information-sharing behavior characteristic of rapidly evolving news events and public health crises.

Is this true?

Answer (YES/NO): YES